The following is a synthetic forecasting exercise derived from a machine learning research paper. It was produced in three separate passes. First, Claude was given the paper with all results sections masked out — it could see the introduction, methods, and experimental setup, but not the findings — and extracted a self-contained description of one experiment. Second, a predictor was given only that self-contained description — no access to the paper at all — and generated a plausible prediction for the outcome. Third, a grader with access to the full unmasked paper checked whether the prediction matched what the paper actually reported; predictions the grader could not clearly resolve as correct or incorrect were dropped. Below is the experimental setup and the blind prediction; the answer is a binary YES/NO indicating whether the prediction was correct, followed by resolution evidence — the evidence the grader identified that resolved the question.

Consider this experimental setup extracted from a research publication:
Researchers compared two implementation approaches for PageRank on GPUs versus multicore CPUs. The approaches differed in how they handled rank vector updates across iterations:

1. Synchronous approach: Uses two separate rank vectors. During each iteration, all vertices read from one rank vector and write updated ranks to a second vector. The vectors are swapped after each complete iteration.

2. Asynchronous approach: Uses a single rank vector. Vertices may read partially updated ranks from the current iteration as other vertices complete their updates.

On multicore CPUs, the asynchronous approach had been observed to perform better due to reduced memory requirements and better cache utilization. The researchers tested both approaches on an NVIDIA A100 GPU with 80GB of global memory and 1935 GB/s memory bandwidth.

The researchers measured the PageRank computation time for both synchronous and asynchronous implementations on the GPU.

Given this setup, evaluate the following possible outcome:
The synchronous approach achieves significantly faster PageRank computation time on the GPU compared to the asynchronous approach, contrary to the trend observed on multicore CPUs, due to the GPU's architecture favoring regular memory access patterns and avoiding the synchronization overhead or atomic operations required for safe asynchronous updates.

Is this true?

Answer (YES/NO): YES